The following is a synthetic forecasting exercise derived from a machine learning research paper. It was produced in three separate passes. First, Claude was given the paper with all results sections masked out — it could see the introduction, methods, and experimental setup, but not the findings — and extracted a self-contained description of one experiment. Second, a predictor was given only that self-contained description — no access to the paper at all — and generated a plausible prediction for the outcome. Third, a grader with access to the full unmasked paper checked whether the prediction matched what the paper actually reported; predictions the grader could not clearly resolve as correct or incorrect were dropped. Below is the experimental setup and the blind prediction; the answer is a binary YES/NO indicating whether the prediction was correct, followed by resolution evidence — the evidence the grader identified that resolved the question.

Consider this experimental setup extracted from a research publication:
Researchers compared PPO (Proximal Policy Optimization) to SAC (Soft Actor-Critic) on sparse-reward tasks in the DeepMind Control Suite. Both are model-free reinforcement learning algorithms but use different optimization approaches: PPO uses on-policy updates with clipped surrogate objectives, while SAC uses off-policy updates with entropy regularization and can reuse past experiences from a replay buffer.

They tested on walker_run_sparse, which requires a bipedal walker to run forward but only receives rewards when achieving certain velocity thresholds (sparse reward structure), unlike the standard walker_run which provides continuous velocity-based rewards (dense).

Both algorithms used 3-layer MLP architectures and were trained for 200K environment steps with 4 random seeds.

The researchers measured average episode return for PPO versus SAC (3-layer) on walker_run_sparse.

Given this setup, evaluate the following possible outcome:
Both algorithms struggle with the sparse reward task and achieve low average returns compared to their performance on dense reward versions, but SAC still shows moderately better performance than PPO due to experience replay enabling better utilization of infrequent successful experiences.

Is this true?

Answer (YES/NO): NO